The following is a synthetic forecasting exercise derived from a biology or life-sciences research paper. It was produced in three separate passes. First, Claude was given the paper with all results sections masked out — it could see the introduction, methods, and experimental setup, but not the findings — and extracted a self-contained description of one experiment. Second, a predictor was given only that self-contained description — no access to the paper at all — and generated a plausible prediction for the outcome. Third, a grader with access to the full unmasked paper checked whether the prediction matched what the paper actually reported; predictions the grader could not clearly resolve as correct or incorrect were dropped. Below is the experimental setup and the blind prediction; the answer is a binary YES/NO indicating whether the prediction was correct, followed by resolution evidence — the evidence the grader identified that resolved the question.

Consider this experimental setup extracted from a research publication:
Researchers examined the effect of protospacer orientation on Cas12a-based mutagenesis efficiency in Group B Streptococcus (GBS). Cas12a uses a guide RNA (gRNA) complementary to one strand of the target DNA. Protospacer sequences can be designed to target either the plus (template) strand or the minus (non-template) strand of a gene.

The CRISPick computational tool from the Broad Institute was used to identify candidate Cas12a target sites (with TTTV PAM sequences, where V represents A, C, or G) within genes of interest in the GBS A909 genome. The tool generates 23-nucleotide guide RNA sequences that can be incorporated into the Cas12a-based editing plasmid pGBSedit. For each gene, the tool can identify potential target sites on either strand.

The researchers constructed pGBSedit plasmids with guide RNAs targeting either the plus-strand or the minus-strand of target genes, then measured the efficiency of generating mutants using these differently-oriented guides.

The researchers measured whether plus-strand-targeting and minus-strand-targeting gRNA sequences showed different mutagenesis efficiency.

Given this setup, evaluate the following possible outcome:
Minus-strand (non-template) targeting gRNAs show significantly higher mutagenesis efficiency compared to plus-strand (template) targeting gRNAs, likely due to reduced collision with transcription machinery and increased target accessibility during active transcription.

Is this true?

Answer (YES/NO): NO